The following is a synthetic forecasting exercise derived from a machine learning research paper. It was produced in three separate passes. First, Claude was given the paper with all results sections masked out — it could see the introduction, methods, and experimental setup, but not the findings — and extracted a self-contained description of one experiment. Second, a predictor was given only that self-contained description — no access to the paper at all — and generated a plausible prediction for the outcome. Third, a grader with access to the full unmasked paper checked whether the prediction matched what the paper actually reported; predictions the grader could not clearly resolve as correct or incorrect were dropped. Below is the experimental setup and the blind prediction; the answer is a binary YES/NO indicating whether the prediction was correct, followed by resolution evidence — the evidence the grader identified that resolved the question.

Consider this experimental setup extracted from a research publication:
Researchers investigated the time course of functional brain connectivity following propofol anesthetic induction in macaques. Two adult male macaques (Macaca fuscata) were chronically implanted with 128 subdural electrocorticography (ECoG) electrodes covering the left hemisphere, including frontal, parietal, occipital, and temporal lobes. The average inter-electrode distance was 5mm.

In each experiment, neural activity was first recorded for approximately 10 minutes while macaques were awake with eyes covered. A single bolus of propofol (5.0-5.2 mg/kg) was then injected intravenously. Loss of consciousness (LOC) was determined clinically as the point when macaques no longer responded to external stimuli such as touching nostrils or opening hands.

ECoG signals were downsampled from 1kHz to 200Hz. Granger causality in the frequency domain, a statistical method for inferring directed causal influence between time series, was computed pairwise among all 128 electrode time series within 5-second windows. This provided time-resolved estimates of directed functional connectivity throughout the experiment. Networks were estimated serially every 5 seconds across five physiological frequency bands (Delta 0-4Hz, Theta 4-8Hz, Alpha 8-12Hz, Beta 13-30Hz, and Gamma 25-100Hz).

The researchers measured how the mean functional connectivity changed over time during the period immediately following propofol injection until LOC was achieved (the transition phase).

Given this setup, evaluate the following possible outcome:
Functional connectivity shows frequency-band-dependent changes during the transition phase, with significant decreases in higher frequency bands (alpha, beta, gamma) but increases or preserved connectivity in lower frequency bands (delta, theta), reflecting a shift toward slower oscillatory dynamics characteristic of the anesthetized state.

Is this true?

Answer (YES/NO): NO